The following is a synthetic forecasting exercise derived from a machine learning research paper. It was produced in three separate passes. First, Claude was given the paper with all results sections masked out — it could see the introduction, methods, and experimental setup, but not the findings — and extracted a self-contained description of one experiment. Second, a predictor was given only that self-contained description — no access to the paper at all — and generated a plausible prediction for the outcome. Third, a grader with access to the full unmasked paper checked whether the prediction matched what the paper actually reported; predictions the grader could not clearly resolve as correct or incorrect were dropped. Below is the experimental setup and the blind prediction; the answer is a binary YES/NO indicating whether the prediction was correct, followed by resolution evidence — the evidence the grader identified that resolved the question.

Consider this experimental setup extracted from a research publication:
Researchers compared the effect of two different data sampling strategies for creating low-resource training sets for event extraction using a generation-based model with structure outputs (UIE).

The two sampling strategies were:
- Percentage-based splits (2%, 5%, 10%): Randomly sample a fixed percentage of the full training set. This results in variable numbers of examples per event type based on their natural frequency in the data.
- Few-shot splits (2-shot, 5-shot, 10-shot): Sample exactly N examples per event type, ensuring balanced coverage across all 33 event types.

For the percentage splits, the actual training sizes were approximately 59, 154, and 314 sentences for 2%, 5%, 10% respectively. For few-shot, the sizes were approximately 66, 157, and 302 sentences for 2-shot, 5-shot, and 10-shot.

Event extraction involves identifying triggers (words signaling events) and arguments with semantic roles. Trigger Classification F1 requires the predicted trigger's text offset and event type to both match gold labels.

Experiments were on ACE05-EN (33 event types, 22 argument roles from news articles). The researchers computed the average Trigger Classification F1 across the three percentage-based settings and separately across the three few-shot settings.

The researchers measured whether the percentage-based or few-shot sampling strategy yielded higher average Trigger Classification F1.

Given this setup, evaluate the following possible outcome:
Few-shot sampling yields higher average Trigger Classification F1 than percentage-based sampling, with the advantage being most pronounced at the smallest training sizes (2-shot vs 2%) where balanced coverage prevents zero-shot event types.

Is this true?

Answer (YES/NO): NO